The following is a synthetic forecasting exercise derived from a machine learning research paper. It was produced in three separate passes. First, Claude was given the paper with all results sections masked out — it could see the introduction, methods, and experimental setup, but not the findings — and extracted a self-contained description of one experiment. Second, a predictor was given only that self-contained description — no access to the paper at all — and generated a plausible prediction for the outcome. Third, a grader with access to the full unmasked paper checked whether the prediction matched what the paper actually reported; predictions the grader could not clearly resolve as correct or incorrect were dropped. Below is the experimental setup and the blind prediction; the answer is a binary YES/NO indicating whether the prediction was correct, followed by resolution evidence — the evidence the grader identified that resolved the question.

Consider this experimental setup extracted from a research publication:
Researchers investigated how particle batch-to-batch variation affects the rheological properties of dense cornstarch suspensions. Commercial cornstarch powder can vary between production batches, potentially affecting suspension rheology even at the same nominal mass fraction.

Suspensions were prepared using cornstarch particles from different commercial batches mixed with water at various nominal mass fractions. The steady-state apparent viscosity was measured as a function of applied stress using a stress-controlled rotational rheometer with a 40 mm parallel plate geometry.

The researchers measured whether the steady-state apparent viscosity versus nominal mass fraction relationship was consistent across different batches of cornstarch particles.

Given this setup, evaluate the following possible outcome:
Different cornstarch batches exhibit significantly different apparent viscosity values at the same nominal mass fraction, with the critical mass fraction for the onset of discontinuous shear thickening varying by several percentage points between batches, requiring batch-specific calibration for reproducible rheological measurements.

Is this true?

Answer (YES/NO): NO